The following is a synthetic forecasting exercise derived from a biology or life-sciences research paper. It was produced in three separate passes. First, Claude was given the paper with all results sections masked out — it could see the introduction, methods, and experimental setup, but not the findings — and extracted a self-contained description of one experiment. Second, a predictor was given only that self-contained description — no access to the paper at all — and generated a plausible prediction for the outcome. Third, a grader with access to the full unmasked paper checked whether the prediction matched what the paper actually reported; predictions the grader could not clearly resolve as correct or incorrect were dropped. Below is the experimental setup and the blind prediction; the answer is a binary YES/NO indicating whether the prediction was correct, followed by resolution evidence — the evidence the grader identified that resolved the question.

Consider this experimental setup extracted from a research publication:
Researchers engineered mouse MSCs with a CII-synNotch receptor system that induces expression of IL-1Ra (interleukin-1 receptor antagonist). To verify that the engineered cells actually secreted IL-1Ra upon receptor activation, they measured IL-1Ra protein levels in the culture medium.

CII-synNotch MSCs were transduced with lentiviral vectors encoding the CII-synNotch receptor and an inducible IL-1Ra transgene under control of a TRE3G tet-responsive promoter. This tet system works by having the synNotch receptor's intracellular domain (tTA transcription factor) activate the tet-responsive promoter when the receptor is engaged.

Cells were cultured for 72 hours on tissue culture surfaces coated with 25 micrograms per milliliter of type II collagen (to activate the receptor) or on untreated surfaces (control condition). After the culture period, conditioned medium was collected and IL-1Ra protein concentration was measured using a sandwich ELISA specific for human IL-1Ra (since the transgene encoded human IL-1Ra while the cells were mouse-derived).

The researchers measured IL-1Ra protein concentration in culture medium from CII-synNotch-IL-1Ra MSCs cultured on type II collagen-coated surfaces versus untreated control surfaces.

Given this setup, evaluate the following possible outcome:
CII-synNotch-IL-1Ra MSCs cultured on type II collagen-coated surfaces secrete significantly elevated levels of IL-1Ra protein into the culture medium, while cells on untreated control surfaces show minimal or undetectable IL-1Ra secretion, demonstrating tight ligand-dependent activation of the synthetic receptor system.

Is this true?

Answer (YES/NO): YES